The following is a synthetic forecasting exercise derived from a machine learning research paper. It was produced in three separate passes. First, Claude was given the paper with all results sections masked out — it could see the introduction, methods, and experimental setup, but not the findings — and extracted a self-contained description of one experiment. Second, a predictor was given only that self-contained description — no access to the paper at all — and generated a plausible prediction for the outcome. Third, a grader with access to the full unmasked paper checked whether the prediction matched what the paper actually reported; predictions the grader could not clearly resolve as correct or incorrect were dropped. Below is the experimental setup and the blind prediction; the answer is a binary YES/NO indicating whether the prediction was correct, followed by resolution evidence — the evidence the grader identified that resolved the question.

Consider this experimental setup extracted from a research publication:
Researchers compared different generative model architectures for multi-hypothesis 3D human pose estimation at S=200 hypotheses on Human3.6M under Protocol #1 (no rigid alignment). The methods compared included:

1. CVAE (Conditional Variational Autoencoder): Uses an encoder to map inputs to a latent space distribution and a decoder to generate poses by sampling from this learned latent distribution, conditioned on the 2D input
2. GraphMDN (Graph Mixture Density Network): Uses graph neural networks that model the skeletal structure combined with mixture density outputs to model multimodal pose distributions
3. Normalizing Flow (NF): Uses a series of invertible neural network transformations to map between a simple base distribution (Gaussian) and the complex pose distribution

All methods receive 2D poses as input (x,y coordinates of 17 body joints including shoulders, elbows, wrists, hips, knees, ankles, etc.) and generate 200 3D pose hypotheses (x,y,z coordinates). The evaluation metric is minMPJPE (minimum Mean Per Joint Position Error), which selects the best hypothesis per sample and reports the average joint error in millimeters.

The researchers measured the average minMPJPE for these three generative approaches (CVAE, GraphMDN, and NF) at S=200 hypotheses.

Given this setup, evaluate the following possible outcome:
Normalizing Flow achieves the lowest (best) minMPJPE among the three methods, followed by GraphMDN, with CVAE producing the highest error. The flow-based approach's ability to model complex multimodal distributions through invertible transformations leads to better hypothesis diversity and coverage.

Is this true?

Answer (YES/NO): YES